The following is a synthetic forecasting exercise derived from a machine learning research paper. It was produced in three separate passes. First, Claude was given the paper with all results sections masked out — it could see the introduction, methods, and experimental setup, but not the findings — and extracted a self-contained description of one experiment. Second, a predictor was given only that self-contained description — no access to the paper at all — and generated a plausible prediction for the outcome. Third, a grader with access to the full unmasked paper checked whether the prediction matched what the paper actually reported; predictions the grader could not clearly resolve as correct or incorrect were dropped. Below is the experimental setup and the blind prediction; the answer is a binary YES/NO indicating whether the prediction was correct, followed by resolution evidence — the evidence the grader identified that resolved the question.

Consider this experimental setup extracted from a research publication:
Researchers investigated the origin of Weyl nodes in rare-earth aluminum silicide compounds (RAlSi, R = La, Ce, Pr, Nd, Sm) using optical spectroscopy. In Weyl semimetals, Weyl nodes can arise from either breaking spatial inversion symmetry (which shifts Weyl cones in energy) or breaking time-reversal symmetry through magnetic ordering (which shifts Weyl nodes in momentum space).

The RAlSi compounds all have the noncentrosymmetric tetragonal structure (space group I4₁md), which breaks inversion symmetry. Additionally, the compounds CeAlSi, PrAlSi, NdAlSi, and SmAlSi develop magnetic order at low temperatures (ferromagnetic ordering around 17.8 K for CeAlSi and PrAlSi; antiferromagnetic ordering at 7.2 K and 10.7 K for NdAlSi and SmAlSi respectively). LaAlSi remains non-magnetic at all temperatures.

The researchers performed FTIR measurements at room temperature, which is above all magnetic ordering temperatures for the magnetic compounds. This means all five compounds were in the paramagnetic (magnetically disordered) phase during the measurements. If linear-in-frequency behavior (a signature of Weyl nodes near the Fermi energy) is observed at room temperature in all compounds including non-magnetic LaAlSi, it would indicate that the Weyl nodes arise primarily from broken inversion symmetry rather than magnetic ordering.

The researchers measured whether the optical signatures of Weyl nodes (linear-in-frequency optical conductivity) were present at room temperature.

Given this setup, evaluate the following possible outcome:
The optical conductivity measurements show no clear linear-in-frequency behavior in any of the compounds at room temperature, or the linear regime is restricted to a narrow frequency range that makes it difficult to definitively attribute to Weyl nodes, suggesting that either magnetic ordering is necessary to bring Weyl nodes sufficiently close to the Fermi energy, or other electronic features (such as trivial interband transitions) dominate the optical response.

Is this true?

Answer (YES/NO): NO